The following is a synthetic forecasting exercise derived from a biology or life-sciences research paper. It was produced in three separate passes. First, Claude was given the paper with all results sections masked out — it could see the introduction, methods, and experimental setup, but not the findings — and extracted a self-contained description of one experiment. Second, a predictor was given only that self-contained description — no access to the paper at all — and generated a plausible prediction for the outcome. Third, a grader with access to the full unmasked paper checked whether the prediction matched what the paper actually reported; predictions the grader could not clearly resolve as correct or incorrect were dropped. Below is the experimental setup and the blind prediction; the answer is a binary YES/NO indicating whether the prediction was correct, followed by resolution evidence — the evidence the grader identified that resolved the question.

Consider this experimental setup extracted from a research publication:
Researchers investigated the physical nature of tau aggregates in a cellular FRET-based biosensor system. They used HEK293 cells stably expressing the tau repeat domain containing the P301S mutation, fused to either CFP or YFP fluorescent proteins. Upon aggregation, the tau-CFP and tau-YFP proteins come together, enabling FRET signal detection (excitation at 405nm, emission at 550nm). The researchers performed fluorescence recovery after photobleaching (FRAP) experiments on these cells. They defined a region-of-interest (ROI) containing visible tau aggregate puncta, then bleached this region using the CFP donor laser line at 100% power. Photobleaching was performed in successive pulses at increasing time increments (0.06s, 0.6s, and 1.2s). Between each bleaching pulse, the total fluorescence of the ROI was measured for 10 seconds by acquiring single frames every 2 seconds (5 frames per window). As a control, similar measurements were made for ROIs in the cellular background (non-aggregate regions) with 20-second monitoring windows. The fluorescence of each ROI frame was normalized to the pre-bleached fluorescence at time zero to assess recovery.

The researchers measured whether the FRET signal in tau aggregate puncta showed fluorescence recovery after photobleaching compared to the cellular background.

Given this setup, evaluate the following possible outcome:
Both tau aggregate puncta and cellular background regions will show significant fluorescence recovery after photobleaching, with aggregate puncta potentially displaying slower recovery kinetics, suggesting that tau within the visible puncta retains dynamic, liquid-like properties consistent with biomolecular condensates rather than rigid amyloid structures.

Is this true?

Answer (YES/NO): NO